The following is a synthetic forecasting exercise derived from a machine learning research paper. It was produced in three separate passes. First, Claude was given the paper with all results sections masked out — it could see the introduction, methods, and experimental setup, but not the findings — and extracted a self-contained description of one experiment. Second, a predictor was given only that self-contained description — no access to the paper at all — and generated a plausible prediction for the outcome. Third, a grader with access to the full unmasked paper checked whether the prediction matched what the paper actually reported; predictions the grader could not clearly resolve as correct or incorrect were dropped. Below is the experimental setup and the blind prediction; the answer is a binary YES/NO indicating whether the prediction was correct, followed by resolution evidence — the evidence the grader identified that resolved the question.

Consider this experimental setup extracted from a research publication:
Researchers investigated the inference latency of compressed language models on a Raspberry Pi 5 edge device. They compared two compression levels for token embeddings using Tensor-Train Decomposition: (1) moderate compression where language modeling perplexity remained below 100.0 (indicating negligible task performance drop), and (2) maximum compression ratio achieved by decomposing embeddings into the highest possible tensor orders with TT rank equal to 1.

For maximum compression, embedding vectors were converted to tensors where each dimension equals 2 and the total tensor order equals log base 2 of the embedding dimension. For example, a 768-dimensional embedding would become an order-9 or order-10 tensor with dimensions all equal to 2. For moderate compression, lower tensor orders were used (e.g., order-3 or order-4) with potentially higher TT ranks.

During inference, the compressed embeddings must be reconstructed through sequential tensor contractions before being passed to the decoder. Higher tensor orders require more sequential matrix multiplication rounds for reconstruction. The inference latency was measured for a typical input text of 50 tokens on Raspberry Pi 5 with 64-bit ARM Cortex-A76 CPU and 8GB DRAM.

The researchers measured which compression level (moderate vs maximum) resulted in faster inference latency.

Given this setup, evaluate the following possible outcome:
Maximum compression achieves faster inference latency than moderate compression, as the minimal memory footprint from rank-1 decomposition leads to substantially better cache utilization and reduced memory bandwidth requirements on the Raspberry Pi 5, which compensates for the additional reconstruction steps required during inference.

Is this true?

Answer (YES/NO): NO